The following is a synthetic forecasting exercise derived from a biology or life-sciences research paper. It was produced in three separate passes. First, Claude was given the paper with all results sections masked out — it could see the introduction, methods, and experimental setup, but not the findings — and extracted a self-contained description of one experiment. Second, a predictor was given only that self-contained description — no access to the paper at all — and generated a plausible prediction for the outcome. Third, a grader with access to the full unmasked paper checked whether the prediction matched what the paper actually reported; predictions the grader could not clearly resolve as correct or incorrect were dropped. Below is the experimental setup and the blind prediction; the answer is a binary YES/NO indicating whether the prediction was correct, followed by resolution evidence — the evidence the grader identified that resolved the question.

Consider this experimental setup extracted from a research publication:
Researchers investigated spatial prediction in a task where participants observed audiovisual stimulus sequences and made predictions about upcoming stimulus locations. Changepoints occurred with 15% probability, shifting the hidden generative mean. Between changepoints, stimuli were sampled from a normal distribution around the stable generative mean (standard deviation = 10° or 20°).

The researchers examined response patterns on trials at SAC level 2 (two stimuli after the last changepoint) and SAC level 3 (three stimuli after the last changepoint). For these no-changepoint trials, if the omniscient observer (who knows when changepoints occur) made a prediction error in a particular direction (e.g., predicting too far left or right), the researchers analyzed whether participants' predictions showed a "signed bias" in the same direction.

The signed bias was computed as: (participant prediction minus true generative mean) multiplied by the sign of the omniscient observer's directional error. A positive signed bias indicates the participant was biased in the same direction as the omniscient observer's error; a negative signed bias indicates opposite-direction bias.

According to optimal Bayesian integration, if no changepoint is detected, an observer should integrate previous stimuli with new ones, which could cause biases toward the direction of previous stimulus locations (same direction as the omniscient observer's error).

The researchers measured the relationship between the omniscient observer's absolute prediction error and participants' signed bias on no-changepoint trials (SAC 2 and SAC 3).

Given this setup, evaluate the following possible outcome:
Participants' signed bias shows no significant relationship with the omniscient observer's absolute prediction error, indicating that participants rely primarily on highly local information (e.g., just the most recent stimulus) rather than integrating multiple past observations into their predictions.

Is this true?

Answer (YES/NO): NO